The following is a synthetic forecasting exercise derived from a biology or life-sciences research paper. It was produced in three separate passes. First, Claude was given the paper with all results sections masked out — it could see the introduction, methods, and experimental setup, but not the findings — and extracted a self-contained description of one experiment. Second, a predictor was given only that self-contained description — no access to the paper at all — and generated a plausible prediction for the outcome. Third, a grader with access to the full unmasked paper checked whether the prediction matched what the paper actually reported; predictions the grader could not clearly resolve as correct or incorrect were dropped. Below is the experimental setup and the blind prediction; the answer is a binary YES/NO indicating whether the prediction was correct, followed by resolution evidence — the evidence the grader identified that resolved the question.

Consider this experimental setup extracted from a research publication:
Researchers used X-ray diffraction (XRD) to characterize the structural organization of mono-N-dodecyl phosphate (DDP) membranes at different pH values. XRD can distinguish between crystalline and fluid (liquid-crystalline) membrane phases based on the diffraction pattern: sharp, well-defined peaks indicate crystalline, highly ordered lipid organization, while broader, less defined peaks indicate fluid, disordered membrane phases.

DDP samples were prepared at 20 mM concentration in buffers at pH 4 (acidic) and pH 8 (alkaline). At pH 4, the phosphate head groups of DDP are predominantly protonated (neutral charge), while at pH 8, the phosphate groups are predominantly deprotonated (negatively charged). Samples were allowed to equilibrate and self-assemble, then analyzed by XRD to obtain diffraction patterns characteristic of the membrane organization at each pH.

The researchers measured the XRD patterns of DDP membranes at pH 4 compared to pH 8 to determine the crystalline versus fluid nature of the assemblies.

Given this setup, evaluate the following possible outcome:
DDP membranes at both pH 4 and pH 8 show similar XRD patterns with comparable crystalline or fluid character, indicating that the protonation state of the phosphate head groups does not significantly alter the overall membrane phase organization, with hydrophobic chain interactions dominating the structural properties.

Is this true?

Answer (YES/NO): NO